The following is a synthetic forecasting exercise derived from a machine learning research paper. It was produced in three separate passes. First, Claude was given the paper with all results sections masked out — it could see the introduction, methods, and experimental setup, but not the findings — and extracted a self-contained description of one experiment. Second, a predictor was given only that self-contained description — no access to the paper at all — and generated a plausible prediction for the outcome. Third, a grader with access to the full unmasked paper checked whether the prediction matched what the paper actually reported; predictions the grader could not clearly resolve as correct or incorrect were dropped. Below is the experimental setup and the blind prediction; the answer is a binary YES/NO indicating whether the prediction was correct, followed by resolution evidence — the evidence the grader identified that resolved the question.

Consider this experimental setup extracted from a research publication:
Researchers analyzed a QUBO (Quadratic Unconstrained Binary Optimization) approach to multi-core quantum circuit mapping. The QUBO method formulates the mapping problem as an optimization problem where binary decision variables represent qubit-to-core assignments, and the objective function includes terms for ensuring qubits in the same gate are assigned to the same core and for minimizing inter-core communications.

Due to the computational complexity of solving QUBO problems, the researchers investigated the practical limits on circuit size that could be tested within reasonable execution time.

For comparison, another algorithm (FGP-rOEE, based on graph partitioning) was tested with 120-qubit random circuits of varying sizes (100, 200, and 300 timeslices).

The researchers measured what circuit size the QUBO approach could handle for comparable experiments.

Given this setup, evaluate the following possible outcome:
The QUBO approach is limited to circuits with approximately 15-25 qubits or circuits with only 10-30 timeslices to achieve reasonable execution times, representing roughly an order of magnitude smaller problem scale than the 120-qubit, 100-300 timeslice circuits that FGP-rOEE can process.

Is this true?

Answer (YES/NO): NO